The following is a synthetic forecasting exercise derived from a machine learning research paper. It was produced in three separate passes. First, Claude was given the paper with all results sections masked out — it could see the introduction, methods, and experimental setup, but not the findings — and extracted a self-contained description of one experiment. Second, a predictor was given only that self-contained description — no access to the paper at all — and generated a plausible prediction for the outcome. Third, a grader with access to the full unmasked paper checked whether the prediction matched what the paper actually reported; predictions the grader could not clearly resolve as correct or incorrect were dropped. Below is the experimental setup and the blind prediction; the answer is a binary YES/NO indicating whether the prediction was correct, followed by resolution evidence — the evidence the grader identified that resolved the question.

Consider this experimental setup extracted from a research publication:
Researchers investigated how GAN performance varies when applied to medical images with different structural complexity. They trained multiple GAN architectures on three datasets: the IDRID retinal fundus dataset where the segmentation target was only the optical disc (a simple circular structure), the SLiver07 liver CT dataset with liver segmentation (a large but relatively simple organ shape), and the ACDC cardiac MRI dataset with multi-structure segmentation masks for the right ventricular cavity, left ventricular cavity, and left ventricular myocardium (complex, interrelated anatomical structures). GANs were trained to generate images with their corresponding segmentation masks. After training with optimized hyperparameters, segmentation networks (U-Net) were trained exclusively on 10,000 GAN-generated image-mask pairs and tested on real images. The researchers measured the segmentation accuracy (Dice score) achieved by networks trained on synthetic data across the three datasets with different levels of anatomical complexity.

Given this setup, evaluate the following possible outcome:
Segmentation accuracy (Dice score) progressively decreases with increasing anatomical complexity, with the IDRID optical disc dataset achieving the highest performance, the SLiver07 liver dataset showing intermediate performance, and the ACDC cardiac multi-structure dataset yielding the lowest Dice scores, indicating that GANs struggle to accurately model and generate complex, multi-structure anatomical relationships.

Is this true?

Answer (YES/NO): NO